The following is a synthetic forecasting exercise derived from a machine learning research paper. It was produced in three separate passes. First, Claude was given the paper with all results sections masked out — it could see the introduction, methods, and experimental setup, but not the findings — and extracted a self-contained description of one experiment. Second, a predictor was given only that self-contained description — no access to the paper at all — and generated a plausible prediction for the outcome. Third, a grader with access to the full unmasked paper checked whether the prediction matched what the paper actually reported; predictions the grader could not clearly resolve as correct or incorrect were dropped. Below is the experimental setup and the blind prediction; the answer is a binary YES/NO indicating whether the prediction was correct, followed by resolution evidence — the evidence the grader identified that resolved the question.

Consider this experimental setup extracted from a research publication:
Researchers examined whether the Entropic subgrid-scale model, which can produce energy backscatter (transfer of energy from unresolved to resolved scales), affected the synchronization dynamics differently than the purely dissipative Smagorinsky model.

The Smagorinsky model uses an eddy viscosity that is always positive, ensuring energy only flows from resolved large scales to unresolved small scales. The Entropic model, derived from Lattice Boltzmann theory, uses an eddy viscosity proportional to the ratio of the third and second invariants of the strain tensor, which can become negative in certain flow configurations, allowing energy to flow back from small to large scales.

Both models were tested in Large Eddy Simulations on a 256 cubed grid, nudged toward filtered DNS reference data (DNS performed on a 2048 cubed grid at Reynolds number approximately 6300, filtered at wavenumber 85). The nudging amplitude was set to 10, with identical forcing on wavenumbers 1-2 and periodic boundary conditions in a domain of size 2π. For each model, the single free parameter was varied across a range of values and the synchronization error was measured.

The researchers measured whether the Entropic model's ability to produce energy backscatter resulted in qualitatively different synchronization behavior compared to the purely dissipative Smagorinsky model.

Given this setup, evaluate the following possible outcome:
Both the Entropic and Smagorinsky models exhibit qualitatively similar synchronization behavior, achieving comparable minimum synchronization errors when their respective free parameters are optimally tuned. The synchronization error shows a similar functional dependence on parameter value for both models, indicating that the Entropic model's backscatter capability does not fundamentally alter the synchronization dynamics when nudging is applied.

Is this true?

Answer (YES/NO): YES